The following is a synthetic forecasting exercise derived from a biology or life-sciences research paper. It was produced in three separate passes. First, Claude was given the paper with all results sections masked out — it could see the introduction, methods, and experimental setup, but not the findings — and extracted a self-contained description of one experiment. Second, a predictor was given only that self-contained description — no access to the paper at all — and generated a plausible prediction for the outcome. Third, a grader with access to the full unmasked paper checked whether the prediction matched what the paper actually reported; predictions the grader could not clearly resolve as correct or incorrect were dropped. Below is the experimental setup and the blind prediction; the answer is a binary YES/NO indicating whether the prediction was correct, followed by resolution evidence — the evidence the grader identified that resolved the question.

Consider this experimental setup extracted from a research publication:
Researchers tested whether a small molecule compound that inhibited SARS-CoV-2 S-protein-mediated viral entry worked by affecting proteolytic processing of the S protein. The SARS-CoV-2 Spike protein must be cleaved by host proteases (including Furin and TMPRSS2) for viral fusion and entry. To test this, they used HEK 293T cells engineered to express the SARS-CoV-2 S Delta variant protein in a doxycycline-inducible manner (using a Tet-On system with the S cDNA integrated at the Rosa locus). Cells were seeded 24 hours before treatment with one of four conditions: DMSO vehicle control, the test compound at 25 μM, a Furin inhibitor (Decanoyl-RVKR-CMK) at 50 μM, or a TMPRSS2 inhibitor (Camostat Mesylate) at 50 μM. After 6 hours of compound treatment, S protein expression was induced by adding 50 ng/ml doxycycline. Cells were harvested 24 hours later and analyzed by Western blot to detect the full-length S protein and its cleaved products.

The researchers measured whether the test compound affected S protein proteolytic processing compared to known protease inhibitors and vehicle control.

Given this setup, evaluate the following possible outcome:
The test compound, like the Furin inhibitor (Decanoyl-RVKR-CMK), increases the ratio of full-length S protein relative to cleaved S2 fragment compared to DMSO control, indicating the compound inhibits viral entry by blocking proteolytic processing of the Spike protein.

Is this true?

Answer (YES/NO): NO